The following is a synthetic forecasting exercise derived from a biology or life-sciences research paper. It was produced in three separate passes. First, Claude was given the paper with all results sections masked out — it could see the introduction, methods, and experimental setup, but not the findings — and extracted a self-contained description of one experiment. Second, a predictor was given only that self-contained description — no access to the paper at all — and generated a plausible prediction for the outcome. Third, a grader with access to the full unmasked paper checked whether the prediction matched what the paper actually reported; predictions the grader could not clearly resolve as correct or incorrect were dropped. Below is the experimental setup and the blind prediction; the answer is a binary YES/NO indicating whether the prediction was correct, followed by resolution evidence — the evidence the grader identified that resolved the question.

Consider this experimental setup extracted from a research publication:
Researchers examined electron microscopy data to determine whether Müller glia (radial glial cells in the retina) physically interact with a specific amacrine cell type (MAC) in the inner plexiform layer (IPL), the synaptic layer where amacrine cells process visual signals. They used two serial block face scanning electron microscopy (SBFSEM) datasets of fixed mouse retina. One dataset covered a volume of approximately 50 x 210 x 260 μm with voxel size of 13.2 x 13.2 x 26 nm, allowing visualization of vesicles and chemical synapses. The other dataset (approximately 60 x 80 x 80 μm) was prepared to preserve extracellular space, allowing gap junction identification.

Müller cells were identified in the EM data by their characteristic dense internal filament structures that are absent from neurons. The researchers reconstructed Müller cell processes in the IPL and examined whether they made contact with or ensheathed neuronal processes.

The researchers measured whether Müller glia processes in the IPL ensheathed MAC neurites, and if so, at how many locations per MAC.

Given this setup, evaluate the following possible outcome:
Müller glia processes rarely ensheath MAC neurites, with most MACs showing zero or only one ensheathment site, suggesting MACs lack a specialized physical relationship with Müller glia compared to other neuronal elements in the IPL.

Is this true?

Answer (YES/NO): NO